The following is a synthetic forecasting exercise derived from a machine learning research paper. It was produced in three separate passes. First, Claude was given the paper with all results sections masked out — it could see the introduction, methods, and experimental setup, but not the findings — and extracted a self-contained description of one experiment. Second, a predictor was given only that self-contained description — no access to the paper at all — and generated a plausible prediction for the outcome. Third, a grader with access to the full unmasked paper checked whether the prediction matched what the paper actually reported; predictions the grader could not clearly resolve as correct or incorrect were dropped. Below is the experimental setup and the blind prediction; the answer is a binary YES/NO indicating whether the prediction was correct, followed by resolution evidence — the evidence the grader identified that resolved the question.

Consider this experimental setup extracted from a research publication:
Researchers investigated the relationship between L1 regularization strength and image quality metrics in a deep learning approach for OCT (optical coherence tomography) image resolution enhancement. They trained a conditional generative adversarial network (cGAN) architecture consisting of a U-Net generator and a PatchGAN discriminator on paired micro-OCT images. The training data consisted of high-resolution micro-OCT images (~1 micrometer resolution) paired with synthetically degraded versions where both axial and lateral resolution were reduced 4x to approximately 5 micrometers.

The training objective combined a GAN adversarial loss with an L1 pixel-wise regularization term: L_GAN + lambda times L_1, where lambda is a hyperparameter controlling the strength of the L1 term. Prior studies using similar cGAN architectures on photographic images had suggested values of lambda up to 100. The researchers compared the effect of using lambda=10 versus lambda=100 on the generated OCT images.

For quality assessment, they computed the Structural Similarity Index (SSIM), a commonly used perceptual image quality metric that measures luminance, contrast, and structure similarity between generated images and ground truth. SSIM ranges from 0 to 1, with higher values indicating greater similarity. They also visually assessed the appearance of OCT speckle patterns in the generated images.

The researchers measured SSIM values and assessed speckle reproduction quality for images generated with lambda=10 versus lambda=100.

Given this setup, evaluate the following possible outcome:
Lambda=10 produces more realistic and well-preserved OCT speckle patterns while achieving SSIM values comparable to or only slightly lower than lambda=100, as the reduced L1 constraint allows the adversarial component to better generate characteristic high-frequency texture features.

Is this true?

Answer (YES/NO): NO